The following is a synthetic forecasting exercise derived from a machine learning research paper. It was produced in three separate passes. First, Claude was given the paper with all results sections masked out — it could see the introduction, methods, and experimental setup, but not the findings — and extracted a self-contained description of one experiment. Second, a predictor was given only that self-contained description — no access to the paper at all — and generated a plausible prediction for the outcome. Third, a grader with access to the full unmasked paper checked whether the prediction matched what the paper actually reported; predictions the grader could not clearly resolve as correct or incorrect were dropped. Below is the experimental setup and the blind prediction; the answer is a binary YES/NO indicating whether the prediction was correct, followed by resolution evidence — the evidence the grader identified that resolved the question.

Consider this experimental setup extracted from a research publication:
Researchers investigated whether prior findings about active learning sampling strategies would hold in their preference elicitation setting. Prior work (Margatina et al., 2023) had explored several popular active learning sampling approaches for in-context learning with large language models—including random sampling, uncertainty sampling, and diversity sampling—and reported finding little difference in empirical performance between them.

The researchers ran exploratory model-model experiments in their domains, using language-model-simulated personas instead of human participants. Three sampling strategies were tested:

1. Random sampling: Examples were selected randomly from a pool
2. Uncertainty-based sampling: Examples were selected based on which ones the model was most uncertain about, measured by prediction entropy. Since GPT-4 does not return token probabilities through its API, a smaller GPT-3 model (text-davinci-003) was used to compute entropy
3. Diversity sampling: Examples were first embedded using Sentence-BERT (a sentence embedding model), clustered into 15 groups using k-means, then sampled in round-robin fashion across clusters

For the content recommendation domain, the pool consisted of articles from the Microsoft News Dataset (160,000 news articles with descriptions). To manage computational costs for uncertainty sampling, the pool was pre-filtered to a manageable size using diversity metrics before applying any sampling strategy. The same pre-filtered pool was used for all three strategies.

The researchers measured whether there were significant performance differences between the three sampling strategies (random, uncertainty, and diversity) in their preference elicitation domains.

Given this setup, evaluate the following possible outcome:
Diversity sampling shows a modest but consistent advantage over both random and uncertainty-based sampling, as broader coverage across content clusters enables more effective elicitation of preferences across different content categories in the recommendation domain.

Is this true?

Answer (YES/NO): NO